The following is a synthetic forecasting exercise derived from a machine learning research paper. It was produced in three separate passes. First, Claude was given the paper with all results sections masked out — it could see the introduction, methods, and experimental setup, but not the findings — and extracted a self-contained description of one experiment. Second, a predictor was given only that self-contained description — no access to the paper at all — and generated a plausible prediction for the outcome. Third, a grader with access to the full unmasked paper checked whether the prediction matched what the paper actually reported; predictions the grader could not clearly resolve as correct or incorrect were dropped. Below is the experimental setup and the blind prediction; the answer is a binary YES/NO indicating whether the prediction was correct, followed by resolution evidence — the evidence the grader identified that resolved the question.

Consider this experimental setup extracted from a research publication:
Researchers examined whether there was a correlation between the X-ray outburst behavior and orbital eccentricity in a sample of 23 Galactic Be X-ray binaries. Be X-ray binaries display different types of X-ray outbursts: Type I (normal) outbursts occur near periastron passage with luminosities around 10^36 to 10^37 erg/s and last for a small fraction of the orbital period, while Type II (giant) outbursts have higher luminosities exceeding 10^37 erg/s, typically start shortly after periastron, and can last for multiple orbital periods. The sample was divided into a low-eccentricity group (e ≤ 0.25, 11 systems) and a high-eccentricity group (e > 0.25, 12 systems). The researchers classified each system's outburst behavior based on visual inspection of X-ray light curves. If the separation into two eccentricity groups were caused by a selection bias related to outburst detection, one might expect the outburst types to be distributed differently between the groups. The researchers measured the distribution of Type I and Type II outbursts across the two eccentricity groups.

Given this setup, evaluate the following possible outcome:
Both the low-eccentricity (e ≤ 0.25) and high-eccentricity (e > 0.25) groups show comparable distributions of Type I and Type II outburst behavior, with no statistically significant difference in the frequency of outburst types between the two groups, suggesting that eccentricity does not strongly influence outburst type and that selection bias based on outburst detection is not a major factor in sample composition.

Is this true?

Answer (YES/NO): YES